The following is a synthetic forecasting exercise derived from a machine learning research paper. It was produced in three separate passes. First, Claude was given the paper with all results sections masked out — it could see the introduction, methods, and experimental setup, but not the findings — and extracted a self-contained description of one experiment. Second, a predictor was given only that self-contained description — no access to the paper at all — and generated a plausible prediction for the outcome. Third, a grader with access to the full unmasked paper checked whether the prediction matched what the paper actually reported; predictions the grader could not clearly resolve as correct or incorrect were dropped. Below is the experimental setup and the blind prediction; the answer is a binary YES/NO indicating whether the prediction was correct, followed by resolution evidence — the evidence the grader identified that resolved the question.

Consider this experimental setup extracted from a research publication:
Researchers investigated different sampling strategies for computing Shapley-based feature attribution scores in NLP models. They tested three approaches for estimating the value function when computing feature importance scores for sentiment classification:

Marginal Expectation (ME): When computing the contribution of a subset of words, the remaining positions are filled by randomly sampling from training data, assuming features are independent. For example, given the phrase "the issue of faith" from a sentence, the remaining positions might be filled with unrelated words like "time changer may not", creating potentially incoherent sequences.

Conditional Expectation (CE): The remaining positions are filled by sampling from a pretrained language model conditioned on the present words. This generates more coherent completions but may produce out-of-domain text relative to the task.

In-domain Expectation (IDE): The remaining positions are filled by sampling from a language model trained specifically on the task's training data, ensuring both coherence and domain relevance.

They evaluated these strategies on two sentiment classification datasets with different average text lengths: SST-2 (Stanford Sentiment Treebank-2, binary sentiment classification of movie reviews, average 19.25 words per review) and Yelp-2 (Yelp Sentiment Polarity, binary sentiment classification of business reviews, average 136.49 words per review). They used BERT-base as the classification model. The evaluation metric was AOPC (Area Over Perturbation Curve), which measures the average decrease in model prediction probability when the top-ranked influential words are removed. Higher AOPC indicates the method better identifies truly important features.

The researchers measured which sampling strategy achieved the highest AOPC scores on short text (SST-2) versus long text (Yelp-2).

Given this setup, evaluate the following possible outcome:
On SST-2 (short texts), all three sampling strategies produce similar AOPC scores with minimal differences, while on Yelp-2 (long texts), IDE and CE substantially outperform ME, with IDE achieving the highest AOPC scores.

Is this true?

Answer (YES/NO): NO